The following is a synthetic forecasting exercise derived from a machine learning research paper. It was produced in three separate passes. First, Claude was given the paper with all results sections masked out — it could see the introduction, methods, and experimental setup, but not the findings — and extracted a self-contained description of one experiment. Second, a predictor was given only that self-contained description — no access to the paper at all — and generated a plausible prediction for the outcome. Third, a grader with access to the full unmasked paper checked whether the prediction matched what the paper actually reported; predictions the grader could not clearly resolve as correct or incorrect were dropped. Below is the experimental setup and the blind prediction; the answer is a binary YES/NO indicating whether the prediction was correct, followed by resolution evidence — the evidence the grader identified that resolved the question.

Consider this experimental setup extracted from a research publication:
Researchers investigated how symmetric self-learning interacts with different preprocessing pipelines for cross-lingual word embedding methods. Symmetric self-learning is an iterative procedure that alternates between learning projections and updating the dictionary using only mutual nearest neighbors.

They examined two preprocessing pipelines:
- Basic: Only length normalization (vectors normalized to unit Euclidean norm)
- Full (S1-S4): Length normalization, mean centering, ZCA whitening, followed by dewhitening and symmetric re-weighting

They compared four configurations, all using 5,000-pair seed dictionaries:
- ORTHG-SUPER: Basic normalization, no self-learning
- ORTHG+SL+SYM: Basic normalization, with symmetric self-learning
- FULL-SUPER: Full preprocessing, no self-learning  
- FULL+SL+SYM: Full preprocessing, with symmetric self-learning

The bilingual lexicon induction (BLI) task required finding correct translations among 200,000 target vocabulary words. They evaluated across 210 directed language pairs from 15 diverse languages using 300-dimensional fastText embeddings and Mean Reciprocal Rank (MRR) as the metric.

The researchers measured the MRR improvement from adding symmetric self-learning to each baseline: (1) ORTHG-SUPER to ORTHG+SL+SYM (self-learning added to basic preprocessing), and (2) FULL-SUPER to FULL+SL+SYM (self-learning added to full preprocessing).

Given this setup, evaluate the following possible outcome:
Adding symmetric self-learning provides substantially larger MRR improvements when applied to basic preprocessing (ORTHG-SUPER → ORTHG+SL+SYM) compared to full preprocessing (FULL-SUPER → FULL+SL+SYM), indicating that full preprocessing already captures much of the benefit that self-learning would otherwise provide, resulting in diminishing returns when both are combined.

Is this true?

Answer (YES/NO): NO